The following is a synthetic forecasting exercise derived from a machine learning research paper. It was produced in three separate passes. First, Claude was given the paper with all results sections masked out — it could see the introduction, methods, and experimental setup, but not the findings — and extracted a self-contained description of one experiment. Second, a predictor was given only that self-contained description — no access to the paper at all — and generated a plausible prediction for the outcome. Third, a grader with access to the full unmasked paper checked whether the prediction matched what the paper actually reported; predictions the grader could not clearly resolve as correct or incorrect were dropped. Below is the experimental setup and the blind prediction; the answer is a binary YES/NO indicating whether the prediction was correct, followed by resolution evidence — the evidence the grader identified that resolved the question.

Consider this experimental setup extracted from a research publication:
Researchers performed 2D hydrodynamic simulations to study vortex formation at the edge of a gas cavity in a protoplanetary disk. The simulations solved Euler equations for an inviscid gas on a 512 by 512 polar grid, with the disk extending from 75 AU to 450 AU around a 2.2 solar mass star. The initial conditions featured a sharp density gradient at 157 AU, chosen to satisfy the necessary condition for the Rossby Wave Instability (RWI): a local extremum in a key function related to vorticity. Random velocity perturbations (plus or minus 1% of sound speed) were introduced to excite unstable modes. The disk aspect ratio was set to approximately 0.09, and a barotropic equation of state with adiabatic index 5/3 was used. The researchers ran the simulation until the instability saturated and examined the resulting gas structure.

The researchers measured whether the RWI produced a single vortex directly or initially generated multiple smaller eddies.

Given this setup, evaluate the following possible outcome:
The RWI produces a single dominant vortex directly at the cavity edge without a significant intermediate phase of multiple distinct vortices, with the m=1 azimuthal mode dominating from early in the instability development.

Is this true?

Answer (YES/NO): NO